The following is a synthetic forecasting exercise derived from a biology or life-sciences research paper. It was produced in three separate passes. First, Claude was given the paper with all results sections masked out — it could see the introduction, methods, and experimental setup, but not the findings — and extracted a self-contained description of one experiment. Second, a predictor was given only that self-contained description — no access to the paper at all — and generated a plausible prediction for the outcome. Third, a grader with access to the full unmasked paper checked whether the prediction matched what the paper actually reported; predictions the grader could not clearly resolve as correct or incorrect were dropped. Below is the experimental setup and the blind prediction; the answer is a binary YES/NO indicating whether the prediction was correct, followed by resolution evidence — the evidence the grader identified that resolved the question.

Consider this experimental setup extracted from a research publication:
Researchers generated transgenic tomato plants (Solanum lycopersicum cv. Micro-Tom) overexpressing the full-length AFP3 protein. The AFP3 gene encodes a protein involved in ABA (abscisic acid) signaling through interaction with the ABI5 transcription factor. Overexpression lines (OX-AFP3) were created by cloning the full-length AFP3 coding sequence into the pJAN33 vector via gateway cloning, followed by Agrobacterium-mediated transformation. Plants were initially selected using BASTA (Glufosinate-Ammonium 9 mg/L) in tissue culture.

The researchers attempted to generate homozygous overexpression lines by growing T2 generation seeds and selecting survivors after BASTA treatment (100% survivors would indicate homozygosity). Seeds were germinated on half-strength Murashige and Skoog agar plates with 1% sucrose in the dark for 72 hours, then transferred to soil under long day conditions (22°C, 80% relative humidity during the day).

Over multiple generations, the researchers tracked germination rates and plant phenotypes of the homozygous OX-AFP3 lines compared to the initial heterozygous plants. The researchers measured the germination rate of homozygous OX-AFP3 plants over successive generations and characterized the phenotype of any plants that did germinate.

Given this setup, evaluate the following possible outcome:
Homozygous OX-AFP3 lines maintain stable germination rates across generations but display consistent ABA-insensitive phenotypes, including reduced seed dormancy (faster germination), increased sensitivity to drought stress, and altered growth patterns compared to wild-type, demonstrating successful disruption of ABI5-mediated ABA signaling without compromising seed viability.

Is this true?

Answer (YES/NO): NO